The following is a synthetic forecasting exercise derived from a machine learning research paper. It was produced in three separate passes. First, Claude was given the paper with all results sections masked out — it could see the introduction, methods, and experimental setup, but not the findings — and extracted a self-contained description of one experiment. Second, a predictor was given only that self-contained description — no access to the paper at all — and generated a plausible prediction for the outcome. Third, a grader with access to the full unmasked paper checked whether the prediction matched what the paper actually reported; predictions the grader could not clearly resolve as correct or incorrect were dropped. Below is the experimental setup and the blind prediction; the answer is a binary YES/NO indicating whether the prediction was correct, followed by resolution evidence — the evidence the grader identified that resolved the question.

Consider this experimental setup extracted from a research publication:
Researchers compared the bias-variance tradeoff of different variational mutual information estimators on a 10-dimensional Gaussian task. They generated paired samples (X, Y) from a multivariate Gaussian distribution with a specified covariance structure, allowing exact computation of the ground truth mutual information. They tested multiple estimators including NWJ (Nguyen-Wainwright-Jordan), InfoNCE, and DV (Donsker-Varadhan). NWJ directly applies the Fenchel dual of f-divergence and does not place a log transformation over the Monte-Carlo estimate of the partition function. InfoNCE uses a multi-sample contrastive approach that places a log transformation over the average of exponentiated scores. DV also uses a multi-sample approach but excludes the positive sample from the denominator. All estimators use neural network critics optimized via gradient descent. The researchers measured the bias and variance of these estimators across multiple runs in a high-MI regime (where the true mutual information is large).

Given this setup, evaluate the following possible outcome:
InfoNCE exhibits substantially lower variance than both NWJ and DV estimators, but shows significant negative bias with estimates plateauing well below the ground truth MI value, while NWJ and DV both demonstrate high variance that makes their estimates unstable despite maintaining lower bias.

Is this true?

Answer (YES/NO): NO